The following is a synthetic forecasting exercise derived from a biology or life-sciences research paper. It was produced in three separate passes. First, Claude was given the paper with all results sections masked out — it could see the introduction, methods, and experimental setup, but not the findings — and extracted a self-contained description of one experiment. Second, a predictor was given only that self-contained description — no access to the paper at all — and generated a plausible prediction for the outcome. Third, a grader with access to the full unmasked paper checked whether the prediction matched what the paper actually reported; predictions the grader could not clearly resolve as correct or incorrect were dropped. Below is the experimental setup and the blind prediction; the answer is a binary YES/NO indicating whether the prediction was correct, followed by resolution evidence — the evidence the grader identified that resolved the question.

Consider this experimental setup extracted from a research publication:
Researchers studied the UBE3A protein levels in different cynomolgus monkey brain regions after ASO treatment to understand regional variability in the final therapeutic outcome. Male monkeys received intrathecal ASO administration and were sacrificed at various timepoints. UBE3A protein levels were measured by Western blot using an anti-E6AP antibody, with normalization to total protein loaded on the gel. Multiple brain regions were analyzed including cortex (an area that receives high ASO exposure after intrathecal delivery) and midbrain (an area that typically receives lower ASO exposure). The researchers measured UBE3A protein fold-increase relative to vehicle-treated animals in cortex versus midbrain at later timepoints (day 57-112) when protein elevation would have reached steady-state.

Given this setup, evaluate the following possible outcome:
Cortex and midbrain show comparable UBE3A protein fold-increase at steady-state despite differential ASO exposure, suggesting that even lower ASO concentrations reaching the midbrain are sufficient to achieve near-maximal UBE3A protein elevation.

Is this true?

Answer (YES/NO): NO